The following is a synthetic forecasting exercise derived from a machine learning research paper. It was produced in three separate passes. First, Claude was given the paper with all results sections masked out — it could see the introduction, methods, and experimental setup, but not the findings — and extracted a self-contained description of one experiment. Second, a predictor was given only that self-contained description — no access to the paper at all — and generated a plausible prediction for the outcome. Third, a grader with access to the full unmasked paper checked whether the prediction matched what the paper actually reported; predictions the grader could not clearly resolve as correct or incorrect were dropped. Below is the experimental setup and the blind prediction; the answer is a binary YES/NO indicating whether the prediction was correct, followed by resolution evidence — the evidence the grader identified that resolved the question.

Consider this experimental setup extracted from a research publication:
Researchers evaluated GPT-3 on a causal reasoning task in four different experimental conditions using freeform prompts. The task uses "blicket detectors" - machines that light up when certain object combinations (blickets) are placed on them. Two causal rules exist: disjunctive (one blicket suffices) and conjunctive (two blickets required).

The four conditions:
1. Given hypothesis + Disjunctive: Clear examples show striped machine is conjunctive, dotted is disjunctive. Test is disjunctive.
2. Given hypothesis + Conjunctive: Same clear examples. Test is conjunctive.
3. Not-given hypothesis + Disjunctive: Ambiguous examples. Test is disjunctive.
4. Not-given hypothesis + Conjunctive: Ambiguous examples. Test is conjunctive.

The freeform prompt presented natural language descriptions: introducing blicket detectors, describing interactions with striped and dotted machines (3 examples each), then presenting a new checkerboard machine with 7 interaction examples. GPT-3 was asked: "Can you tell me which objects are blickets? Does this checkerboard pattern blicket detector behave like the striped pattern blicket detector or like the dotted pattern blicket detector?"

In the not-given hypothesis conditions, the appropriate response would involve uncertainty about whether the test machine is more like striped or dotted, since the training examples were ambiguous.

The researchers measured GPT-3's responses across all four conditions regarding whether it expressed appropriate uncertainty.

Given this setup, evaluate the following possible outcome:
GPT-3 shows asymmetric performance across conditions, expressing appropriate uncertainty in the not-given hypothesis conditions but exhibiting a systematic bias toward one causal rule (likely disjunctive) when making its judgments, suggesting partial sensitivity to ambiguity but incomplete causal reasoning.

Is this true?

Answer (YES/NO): NO